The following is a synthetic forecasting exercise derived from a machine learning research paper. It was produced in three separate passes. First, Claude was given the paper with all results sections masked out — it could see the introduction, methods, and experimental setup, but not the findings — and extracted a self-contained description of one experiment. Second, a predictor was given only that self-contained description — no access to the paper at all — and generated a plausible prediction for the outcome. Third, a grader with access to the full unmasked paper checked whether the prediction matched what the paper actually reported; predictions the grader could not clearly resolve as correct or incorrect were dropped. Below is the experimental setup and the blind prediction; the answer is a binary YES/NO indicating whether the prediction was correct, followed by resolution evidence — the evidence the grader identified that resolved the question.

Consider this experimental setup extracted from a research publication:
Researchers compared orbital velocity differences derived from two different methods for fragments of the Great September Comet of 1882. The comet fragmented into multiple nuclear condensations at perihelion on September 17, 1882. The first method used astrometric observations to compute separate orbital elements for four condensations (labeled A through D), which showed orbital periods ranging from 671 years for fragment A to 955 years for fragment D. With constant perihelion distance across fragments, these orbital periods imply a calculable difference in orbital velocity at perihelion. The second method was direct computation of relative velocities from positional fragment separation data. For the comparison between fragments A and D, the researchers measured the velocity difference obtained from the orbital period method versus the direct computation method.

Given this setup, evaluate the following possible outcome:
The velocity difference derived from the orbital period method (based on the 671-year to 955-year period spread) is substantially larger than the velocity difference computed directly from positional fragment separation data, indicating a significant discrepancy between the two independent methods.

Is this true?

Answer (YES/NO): NO